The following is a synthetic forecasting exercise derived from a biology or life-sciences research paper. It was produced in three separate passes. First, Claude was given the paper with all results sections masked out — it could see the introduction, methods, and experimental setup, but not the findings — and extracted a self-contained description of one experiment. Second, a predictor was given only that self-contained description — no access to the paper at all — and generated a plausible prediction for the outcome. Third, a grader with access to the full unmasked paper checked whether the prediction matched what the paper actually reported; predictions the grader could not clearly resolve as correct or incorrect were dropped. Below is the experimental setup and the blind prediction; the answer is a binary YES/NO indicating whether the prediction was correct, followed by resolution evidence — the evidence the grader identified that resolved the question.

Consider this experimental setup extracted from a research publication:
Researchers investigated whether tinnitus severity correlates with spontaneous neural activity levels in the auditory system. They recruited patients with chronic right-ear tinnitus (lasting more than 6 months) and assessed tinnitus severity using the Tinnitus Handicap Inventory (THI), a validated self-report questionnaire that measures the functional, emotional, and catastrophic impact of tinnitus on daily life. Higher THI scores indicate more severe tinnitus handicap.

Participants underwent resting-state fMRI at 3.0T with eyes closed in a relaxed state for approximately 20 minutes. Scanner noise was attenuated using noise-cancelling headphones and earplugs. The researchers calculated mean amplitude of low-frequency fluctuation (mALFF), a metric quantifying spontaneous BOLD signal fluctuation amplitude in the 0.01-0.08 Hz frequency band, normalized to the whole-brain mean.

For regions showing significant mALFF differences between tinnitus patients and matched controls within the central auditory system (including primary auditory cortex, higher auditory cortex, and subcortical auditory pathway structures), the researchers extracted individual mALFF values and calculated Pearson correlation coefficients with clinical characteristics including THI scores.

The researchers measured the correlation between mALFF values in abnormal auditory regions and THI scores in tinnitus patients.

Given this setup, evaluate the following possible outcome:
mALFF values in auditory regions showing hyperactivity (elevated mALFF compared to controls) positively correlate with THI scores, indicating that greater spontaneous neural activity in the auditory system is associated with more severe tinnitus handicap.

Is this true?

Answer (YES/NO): NO